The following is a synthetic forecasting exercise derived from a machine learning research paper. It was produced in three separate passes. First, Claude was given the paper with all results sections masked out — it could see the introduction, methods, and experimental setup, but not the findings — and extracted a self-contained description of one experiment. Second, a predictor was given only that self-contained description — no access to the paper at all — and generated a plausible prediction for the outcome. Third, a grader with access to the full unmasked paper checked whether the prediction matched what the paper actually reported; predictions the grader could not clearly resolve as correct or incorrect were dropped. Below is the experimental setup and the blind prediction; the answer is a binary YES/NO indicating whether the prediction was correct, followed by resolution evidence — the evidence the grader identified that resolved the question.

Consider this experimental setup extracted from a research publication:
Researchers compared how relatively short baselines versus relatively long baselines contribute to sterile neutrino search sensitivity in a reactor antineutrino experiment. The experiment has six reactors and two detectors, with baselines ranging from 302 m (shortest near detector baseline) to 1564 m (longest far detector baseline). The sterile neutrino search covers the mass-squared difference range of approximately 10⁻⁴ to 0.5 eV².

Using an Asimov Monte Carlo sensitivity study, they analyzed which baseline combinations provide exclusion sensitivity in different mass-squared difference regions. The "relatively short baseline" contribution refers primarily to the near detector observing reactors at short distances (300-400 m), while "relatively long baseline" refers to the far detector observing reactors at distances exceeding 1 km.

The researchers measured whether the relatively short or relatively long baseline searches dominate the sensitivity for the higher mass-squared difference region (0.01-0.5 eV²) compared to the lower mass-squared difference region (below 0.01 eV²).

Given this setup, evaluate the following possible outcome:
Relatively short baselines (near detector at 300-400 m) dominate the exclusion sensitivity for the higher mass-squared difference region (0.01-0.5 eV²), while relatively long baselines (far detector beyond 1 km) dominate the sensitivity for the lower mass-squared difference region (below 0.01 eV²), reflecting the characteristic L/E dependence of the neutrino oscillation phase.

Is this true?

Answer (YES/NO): YES